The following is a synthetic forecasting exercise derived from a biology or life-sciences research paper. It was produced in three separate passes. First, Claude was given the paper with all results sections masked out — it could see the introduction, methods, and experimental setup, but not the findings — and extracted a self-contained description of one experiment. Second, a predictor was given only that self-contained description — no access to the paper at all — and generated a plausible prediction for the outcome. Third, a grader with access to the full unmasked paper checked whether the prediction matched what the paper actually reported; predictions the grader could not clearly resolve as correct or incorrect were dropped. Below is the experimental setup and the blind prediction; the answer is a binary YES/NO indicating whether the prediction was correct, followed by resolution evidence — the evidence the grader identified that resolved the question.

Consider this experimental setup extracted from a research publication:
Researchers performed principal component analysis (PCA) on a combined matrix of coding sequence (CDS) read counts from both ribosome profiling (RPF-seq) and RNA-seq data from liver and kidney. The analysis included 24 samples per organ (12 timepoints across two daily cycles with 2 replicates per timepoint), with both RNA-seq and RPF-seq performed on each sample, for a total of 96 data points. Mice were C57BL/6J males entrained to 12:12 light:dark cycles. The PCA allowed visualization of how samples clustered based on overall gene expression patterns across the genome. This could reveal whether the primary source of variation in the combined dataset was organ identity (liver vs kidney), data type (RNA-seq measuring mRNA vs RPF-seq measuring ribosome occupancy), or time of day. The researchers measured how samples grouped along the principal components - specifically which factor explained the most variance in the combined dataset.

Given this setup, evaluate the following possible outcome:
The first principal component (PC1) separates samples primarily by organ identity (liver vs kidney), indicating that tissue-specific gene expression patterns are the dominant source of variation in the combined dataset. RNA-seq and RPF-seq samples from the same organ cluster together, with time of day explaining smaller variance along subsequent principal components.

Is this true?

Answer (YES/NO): YES